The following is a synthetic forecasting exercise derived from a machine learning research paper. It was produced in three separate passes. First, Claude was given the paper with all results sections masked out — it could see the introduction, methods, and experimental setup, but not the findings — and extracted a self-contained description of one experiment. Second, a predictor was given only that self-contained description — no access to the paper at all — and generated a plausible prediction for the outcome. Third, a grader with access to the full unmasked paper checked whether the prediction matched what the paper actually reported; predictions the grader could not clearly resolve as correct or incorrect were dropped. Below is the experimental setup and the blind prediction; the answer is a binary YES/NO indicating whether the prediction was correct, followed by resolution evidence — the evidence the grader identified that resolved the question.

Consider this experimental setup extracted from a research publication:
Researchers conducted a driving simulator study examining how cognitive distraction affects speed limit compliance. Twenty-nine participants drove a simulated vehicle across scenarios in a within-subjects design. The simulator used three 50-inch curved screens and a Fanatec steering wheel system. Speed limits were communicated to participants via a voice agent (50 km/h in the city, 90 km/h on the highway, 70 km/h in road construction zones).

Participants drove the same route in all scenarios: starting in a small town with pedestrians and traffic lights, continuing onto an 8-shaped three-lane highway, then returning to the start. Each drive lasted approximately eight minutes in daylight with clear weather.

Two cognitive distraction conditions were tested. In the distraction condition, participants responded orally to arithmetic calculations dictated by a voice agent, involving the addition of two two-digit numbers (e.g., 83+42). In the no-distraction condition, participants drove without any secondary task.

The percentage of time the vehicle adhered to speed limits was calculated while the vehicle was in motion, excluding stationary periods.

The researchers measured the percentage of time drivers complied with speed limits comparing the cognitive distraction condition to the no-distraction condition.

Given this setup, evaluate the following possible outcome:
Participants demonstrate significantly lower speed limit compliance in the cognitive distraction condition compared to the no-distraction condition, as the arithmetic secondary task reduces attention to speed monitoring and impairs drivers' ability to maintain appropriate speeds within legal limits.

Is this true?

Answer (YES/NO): NO